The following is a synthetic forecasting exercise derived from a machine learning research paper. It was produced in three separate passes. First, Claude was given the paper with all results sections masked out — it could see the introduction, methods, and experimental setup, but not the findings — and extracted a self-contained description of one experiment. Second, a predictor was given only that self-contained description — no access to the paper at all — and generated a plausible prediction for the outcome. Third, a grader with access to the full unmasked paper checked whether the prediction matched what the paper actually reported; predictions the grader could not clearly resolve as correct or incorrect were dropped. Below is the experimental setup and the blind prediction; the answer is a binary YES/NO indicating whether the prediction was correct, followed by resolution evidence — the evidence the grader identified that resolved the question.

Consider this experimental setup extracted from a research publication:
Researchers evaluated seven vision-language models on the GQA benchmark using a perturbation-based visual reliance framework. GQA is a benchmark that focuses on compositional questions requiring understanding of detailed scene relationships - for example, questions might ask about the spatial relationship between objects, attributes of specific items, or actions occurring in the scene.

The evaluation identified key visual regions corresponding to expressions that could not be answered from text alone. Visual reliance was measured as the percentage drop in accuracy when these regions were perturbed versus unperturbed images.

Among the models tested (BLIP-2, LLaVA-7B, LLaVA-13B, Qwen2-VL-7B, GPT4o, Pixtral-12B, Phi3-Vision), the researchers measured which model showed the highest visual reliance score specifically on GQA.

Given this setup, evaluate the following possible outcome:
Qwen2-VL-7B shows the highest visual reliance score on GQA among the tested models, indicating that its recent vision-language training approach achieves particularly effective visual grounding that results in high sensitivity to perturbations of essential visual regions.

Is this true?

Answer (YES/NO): NO